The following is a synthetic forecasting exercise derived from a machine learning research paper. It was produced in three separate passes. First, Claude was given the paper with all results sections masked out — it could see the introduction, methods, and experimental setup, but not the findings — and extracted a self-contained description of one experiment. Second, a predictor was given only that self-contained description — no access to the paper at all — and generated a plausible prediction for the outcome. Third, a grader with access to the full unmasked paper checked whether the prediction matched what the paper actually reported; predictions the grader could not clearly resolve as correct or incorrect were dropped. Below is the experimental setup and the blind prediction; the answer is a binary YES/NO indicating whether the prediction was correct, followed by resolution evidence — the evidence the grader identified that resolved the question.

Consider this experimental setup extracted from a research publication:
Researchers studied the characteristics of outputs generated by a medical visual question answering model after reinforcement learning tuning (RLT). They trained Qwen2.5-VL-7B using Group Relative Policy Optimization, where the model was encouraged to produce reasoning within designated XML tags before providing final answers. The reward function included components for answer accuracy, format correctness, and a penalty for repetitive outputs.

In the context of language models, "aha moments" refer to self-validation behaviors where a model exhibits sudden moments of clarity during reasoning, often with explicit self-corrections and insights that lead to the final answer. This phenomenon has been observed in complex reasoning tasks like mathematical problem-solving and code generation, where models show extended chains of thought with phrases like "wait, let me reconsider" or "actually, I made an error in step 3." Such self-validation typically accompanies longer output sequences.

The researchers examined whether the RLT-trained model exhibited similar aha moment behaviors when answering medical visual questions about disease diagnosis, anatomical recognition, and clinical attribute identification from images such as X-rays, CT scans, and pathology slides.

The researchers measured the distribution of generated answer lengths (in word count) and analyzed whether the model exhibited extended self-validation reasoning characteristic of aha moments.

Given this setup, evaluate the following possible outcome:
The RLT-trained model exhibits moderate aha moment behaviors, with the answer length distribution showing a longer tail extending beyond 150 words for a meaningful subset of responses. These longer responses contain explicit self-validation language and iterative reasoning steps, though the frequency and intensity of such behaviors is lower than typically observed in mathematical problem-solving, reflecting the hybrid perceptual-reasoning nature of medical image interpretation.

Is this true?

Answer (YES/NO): NO